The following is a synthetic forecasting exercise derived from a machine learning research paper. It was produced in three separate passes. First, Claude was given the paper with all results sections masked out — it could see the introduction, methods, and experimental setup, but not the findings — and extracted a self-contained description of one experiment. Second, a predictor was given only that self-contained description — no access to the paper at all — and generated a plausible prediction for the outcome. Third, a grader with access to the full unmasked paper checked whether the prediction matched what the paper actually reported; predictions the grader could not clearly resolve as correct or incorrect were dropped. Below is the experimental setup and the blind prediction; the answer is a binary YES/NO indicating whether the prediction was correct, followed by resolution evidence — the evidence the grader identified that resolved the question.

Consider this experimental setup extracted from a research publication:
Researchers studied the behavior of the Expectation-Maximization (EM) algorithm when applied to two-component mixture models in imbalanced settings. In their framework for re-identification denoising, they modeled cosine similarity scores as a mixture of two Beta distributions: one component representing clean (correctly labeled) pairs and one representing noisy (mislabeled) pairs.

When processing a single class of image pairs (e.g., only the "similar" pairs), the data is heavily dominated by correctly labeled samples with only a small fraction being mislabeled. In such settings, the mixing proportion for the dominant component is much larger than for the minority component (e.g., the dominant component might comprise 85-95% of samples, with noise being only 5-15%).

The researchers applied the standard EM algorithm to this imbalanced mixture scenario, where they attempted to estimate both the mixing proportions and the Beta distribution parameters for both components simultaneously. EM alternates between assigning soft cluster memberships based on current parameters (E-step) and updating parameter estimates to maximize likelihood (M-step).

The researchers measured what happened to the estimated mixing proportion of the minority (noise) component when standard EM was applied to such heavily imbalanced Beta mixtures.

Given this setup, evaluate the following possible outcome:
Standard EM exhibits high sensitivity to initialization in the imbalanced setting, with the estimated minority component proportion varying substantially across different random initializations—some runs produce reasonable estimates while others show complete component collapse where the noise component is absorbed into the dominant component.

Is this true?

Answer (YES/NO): NO